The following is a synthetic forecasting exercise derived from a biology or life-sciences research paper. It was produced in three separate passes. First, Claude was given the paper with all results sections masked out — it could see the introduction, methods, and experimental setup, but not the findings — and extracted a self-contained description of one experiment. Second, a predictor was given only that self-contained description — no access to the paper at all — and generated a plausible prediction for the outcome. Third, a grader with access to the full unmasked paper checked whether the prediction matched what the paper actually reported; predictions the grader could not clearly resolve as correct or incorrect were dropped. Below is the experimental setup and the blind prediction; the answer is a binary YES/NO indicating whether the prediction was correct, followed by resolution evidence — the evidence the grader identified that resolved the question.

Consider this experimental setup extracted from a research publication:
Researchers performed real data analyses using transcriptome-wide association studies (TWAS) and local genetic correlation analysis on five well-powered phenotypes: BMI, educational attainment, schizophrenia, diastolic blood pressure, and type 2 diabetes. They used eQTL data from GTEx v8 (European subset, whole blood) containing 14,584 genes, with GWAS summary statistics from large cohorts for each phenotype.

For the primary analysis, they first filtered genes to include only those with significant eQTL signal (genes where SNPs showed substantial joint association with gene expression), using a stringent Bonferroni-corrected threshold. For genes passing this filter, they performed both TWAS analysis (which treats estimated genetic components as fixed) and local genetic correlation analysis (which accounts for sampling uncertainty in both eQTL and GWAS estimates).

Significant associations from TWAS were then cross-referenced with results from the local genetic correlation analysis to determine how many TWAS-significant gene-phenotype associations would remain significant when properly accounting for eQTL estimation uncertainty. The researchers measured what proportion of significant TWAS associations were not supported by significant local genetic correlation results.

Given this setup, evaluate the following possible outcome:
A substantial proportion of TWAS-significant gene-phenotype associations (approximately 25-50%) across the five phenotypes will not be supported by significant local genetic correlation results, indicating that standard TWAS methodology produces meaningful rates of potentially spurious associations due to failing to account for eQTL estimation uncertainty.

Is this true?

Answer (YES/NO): YES